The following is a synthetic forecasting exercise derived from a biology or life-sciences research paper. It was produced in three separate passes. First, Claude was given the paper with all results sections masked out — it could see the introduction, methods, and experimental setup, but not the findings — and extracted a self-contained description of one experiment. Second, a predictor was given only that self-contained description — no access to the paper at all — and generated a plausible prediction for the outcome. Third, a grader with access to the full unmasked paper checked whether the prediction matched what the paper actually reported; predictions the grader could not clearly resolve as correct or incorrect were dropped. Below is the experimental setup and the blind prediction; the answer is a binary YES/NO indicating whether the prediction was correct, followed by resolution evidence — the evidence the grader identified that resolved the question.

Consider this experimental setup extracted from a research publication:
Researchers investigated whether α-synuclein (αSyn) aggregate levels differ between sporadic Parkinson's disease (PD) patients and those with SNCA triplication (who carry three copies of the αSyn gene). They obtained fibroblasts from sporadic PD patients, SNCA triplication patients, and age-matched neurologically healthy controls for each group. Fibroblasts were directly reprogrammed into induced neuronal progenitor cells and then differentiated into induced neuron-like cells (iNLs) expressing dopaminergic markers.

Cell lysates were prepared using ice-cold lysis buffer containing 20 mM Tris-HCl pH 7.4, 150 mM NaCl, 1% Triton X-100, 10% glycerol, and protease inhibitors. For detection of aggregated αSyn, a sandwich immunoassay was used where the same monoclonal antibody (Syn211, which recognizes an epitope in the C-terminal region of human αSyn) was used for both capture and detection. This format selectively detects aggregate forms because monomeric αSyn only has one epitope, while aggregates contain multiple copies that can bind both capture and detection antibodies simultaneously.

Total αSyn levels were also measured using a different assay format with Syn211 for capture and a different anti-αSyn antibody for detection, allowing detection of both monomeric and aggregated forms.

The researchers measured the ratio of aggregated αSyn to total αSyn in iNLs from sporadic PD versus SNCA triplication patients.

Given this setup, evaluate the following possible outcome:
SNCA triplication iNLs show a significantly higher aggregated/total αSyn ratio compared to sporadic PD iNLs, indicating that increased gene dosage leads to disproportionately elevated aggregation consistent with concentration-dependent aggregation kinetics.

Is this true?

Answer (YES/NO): NO